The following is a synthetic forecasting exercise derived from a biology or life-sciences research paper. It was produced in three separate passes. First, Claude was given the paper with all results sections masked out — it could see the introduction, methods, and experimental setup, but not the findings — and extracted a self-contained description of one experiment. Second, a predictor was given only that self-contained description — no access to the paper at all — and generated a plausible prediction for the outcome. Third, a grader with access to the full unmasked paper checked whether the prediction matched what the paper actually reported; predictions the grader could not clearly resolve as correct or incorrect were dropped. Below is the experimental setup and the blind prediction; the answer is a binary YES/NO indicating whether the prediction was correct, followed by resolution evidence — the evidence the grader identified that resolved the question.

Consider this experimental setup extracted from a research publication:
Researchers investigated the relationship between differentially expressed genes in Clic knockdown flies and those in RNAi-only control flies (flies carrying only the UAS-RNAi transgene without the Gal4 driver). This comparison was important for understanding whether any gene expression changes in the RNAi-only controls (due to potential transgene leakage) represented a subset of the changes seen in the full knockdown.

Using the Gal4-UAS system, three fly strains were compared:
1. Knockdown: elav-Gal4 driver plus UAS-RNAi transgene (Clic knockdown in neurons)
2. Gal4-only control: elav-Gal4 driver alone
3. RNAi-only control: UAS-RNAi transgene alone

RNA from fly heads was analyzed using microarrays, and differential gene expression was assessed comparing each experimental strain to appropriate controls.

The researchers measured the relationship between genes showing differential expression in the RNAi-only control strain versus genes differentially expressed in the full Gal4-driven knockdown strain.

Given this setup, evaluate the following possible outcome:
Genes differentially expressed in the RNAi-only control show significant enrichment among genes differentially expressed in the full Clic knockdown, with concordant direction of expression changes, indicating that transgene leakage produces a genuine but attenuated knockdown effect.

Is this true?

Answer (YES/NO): YES